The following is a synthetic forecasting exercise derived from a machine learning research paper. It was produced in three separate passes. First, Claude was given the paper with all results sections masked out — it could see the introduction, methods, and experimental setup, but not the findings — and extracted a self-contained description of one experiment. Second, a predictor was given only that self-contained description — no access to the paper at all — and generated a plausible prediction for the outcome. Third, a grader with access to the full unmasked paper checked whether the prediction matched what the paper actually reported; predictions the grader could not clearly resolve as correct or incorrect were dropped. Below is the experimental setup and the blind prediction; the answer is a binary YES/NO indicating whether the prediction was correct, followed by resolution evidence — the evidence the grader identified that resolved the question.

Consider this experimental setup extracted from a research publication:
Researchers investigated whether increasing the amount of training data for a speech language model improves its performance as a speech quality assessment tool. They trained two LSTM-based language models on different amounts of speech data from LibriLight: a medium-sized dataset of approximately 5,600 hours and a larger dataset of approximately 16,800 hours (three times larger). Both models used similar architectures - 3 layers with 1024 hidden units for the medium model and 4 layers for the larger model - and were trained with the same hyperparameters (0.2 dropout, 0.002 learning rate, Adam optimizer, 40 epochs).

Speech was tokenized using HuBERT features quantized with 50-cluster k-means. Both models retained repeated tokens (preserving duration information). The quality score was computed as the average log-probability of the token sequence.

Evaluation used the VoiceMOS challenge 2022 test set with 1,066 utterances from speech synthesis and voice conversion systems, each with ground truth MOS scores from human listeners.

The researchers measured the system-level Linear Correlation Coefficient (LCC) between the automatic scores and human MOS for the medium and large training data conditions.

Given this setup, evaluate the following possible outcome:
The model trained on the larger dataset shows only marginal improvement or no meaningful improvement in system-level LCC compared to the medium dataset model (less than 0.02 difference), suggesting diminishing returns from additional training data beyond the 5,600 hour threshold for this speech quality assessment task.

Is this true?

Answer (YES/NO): NO